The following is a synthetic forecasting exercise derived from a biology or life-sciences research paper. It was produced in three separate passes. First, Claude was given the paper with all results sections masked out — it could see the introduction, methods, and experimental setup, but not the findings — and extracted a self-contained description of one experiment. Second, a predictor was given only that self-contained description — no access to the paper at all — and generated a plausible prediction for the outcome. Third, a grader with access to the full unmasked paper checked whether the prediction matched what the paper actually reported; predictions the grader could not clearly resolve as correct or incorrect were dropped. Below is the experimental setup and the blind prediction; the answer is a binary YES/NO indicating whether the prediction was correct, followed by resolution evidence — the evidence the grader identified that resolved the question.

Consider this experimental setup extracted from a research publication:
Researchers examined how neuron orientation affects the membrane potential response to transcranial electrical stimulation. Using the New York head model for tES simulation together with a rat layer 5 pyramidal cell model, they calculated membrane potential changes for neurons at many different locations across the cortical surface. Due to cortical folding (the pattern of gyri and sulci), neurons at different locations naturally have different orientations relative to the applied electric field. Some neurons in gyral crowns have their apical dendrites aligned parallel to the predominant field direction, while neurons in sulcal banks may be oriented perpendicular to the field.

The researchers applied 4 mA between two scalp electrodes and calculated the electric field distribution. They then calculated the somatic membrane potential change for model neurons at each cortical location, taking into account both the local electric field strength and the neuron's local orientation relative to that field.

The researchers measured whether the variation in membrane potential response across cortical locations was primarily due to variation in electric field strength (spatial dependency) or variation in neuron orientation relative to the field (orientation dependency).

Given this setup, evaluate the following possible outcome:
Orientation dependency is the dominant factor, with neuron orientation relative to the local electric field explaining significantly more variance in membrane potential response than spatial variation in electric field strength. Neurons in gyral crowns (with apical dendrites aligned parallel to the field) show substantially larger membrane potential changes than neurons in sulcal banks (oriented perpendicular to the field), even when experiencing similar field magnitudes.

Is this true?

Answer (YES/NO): YES